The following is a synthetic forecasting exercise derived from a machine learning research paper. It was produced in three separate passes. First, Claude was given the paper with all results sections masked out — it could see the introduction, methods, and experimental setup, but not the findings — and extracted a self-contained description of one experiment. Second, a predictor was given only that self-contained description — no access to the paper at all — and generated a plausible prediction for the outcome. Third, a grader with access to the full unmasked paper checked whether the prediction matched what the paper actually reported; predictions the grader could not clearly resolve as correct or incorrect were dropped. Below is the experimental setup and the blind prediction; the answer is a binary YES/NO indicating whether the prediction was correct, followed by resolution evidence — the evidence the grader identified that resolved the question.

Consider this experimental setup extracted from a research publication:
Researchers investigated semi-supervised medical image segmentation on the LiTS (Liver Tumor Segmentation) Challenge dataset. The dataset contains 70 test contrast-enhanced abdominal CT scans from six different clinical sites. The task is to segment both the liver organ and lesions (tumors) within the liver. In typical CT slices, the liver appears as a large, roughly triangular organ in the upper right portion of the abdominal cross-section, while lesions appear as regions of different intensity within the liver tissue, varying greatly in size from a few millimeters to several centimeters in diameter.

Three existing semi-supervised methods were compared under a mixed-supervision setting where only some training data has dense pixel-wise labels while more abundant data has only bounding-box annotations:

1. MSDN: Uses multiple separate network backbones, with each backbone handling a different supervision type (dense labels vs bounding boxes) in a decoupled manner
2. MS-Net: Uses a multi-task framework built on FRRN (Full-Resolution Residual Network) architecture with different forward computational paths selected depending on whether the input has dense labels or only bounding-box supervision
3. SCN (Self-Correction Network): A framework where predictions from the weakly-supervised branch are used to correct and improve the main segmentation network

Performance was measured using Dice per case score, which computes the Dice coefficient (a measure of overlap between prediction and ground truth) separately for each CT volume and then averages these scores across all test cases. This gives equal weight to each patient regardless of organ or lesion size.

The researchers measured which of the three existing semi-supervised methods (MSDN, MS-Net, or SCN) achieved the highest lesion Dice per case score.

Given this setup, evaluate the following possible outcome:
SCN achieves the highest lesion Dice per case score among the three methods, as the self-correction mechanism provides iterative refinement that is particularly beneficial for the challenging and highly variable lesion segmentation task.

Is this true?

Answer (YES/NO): YES